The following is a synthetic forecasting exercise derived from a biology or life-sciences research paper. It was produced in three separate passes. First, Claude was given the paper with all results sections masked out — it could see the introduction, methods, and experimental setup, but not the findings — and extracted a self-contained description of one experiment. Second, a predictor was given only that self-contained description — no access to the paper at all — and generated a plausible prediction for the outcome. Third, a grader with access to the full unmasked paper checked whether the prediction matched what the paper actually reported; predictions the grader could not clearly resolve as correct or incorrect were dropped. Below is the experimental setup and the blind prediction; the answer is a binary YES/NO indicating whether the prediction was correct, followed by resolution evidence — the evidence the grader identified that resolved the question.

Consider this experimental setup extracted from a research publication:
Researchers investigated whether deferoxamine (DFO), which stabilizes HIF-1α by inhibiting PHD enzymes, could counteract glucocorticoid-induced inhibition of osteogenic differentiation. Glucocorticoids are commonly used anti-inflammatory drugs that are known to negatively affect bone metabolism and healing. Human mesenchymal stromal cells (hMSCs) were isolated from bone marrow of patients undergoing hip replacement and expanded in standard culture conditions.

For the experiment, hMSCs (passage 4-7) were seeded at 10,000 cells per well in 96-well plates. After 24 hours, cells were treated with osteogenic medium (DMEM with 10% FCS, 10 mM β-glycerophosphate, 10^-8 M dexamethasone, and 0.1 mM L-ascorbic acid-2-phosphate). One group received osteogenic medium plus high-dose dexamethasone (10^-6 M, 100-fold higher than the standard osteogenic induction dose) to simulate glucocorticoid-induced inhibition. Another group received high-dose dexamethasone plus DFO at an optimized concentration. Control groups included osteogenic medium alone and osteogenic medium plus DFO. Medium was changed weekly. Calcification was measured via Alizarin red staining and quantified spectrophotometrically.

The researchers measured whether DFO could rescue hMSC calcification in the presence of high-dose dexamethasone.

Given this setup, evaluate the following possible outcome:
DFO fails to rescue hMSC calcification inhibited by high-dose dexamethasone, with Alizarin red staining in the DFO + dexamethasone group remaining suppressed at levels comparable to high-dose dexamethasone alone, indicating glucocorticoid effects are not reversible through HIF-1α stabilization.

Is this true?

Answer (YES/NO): NO